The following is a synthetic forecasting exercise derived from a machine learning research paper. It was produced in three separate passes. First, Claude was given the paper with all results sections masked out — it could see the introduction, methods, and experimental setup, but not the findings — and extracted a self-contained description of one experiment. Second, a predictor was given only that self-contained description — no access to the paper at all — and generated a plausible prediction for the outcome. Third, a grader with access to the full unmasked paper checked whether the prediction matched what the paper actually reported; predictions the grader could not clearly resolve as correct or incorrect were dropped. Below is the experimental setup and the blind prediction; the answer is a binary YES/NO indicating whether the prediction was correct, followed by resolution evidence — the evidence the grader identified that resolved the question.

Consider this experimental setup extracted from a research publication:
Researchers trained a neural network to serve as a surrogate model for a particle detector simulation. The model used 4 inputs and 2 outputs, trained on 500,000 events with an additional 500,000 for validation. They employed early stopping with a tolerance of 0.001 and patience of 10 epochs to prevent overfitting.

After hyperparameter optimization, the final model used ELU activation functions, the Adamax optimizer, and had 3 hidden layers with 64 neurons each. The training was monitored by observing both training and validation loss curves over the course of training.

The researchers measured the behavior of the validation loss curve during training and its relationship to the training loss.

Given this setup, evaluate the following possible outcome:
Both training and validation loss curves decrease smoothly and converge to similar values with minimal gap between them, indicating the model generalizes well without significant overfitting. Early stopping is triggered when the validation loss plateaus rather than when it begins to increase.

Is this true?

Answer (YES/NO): NO